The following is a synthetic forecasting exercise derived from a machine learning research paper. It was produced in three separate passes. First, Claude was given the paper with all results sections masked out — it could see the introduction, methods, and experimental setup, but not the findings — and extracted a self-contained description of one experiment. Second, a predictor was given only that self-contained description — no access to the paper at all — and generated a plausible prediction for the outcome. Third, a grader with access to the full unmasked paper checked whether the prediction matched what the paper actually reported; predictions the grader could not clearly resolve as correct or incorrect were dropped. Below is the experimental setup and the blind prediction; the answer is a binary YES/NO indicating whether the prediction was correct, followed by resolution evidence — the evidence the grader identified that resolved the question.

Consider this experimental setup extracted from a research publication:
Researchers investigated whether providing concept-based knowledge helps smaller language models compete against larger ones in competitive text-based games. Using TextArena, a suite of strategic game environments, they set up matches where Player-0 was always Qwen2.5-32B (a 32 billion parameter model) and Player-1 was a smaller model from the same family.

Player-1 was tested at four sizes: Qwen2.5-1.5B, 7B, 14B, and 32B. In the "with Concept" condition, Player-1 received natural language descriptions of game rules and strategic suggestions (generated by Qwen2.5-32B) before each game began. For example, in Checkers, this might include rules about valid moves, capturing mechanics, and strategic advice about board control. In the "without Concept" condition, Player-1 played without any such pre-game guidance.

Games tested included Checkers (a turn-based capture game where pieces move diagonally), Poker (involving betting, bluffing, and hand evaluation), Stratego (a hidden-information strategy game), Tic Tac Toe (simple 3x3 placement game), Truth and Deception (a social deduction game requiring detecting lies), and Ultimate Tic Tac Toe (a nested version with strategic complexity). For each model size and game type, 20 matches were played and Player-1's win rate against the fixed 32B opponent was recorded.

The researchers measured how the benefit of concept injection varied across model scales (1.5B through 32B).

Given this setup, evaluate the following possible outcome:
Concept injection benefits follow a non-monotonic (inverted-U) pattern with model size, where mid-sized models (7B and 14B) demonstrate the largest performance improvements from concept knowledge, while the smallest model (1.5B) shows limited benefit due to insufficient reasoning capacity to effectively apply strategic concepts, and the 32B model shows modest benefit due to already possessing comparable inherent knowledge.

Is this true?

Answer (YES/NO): NO